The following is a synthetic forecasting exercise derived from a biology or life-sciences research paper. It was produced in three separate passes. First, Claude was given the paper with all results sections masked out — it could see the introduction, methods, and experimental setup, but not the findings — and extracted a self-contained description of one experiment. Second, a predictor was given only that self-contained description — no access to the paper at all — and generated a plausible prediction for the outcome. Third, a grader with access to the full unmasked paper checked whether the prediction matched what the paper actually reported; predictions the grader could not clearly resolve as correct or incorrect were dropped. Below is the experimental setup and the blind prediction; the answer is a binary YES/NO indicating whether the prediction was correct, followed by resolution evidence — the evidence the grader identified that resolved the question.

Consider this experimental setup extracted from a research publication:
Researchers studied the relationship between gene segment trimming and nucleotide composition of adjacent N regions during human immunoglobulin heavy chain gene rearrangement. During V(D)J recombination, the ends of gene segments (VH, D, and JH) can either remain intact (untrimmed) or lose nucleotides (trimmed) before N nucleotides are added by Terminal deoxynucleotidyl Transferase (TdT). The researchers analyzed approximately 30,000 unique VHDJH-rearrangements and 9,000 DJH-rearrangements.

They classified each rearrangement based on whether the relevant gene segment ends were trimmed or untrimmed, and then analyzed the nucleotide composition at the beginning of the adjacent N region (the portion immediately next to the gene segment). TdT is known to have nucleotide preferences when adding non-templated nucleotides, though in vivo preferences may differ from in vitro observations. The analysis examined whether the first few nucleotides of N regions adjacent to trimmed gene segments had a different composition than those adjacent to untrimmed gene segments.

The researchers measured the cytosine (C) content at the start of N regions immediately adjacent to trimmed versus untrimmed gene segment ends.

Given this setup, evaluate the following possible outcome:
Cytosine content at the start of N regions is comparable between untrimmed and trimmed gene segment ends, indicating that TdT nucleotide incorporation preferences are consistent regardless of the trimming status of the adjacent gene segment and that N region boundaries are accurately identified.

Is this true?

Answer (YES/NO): NO